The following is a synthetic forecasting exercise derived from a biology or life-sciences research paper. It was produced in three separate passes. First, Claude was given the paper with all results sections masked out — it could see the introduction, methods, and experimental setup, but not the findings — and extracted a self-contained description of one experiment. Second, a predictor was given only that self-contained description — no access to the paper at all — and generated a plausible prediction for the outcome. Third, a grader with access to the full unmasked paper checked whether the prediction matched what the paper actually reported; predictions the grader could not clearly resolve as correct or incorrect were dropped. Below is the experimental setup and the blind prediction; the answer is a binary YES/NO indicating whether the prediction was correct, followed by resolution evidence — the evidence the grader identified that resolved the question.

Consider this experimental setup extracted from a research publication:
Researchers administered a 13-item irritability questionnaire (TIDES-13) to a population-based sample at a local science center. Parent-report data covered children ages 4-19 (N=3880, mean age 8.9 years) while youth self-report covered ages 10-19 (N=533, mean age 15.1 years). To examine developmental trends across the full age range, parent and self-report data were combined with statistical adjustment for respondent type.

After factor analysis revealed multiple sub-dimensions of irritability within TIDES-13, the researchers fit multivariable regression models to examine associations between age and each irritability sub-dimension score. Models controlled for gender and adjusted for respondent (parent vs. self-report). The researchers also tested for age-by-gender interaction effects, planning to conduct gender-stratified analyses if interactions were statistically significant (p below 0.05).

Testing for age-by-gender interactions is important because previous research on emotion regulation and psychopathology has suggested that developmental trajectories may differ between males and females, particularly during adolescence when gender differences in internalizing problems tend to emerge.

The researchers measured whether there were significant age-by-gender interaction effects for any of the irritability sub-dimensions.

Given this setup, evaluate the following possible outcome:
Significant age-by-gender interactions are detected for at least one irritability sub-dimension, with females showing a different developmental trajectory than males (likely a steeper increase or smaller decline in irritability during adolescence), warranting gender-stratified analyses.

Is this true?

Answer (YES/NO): YES